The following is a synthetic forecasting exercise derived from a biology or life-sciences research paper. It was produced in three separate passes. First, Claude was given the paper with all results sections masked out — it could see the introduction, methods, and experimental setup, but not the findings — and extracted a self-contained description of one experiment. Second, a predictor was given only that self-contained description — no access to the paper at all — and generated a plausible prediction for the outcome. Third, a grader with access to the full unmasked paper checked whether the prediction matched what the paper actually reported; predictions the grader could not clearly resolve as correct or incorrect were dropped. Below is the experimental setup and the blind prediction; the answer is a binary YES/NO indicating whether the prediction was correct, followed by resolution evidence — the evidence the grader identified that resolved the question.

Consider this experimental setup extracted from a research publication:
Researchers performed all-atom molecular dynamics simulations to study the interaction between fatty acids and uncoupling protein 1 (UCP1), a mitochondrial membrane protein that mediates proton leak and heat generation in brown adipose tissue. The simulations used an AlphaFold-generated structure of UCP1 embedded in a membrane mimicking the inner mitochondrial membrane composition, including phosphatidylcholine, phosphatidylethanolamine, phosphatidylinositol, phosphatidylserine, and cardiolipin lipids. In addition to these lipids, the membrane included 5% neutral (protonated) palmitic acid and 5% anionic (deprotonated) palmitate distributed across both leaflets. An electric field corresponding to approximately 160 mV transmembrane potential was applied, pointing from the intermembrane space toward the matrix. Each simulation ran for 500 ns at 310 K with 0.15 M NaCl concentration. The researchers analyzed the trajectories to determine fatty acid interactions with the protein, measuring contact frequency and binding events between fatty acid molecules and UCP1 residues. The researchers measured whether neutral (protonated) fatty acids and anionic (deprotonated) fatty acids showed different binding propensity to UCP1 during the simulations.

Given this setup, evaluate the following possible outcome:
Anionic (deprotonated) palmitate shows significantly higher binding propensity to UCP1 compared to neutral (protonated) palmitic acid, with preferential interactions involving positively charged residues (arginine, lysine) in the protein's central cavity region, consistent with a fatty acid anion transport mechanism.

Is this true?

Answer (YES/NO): NO